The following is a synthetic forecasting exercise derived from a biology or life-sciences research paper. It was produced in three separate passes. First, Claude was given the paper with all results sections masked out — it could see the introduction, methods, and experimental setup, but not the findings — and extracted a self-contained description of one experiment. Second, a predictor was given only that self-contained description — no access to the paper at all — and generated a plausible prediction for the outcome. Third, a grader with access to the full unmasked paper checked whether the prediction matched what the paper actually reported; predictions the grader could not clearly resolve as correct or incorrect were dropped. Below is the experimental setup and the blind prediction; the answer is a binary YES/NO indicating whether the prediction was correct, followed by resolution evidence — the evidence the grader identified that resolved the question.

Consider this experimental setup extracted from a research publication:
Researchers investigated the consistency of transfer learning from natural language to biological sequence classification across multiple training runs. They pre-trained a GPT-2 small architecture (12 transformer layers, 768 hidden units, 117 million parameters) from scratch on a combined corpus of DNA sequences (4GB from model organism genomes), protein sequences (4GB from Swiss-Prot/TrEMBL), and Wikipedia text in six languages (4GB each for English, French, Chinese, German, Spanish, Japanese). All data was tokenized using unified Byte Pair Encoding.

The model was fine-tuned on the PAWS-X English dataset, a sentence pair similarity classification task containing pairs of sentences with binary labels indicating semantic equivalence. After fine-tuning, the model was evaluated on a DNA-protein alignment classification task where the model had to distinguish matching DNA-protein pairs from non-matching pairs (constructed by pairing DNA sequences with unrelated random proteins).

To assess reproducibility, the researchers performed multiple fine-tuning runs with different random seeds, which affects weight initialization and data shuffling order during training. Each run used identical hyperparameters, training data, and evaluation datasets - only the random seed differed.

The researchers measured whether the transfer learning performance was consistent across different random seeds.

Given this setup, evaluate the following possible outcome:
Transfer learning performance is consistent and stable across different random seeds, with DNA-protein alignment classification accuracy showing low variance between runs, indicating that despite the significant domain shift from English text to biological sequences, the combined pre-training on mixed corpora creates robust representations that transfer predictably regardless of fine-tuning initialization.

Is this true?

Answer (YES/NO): NO